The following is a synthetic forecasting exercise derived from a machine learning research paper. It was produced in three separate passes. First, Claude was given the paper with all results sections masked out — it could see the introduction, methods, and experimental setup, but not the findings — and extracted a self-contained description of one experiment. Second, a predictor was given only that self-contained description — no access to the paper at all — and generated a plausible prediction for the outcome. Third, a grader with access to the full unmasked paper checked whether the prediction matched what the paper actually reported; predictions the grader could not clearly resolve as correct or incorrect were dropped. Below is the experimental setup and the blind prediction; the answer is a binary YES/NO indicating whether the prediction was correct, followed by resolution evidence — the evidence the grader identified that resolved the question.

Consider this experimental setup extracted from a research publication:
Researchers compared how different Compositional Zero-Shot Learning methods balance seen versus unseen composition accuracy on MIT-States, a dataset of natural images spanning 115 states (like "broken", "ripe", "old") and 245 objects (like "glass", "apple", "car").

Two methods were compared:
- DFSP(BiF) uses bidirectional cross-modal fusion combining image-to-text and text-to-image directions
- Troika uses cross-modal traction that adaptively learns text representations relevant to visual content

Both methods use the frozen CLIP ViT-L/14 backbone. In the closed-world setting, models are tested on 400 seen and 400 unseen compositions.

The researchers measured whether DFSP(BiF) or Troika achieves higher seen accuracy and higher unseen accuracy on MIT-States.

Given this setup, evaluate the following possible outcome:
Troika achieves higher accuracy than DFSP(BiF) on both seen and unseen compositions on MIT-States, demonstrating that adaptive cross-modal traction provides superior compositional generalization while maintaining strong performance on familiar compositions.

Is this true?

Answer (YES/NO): YES